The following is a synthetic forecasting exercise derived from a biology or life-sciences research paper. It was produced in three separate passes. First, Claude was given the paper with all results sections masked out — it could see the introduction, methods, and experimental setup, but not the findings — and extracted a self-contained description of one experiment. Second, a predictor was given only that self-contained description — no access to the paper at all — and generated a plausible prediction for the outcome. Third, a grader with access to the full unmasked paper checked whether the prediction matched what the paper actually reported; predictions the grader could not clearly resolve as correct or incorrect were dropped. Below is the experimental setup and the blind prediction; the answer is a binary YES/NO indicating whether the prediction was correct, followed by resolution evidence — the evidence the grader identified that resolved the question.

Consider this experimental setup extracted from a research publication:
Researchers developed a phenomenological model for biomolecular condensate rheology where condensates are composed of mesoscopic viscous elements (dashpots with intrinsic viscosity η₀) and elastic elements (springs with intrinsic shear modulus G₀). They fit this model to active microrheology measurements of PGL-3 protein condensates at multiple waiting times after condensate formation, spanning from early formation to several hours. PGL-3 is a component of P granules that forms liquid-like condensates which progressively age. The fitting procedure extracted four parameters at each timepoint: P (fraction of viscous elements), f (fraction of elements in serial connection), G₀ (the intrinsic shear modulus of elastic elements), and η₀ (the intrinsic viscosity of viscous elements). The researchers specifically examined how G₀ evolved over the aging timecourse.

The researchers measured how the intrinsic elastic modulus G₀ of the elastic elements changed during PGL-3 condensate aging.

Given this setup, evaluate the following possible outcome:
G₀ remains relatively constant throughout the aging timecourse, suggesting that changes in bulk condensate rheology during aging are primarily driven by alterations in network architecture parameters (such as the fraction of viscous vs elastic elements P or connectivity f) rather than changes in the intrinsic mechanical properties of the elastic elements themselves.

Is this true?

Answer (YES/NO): NO